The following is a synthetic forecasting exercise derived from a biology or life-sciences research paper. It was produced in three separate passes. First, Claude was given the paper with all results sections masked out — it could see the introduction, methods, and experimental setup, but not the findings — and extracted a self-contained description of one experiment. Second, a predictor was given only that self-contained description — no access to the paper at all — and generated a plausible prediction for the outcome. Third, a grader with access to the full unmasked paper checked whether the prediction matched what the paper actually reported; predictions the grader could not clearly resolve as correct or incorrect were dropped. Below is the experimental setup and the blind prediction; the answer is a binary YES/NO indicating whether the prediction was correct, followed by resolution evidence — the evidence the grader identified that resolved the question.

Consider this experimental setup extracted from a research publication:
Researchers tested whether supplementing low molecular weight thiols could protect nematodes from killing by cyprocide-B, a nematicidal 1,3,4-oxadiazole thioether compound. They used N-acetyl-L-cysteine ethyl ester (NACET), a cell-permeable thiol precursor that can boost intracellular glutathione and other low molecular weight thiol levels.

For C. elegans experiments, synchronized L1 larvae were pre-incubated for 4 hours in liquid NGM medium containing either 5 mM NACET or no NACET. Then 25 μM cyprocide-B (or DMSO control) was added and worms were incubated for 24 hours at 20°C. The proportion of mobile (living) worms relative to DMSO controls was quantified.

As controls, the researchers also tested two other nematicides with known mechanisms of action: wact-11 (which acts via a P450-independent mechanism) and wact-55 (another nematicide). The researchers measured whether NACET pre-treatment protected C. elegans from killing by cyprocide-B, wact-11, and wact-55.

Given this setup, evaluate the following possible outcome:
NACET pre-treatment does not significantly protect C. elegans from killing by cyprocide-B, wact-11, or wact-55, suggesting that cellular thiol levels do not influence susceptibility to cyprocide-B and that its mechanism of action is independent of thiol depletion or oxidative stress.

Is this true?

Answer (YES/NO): NO